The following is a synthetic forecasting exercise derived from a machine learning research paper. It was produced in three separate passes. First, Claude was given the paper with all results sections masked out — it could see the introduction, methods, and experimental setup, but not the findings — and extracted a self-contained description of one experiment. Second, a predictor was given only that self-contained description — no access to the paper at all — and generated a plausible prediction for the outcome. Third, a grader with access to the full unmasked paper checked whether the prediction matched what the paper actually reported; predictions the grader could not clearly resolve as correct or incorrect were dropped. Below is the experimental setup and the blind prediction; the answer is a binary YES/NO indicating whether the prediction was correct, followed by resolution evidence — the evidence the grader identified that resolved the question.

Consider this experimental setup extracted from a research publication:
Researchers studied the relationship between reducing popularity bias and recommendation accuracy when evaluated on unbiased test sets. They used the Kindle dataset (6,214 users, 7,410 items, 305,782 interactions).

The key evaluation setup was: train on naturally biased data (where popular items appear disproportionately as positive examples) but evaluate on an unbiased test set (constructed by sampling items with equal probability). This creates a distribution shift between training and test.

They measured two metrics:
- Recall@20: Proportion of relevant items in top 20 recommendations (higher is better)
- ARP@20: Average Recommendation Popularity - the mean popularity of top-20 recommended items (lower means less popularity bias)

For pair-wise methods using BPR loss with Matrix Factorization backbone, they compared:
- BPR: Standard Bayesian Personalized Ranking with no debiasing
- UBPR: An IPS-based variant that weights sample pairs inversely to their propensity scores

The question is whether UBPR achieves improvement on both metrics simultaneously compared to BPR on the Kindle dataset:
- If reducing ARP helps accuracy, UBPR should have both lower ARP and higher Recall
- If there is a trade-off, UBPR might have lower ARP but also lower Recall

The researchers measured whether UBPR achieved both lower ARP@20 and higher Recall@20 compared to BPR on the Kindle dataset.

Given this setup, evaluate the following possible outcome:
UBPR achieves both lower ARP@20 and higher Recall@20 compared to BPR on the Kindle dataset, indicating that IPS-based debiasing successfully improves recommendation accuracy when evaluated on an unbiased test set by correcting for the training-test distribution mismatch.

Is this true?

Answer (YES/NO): NO